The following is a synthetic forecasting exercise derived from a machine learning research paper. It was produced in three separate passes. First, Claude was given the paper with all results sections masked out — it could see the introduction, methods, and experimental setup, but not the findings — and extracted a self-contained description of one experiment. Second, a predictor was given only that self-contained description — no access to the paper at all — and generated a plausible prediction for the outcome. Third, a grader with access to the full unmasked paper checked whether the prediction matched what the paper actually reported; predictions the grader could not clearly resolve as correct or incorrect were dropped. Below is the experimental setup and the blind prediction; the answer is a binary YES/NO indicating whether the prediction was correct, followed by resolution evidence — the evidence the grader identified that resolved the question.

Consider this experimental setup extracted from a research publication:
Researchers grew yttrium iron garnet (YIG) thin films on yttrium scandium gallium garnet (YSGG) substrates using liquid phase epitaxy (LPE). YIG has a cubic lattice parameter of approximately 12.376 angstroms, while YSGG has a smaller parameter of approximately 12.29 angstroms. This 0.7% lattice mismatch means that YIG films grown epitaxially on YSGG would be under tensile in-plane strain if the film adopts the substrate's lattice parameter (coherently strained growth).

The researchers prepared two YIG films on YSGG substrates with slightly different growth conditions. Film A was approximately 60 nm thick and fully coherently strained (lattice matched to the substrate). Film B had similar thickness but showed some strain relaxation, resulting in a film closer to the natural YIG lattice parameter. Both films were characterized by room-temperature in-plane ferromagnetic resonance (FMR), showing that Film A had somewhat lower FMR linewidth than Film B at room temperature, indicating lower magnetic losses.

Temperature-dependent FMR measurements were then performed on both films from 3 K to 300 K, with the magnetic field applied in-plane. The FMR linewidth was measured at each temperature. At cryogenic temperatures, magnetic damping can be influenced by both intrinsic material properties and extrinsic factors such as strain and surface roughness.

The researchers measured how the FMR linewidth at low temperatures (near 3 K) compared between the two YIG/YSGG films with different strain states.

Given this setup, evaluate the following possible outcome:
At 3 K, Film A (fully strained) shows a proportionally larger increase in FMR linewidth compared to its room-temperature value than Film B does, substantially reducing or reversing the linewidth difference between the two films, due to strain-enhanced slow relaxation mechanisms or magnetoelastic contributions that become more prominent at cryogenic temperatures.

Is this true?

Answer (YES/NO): NO